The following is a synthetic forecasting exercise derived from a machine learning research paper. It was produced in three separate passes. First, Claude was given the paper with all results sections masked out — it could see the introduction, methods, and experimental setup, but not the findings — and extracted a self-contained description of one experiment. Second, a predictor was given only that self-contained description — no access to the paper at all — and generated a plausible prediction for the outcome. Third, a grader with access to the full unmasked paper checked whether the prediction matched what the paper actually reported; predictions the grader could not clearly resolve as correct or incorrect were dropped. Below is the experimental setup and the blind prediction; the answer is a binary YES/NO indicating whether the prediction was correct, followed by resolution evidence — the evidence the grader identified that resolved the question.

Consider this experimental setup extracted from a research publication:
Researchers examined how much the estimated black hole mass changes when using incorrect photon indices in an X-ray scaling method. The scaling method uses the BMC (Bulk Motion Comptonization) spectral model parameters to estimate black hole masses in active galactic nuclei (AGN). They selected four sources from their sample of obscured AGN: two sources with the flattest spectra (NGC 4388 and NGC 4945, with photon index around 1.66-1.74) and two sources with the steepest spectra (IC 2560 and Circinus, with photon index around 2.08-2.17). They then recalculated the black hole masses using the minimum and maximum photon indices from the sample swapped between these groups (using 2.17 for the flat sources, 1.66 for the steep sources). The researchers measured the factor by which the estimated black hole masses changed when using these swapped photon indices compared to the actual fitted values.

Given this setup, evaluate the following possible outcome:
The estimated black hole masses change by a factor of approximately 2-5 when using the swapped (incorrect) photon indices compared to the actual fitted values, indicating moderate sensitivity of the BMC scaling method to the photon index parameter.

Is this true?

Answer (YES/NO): YES